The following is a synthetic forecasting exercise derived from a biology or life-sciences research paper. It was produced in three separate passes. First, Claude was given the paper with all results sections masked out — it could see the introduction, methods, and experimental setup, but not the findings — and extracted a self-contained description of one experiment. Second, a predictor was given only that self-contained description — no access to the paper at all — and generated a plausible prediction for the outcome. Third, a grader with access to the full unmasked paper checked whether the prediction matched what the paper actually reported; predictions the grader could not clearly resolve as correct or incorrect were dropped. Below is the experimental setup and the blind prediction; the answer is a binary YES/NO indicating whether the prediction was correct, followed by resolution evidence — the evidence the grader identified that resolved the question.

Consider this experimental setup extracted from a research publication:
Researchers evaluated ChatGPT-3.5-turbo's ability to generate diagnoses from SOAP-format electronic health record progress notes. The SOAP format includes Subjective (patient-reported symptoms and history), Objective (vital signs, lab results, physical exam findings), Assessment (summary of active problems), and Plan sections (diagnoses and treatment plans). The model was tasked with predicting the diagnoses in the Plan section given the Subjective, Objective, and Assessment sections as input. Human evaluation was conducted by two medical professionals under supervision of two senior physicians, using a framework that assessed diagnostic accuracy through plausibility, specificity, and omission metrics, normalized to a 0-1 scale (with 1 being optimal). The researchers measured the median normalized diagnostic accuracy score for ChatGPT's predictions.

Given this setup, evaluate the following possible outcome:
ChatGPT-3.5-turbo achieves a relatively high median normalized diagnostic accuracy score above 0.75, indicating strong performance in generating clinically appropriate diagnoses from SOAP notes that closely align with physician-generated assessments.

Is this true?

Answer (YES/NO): NO